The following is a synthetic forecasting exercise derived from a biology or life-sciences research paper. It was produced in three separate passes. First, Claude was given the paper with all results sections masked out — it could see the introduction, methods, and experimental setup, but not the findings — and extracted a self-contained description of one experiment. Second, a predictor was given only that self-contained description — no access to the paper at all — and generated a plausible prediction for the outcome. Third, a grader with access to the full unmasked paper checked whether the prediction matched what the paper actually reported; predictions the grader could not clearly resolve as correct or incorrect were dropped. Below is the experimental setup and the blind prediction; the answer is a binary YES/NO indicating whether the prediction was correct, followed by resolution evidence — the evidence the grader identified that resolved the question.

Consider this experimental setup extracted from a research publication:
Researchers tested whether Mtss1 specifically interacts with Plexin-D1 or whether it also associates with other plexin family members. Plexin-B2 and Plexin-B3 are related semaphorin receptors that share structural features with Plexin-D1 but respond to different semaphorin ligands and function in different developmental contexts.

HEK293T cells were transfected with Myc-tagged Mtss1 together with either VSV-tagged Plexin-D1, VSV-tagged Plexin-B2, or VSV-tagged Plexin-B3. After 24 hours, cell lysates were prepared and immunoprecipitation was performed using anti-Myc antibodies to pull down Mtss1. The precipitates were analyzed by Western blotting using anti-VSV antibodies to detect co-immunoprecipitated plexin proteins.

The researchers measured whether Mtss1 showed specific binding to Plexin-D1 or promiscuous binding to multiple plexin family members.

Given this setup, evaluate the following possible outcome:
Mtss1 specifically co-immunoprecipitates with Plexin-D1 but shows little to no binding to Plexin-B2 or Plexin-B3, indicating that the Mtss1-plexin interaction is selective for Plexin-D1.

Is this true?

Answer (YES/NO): YES